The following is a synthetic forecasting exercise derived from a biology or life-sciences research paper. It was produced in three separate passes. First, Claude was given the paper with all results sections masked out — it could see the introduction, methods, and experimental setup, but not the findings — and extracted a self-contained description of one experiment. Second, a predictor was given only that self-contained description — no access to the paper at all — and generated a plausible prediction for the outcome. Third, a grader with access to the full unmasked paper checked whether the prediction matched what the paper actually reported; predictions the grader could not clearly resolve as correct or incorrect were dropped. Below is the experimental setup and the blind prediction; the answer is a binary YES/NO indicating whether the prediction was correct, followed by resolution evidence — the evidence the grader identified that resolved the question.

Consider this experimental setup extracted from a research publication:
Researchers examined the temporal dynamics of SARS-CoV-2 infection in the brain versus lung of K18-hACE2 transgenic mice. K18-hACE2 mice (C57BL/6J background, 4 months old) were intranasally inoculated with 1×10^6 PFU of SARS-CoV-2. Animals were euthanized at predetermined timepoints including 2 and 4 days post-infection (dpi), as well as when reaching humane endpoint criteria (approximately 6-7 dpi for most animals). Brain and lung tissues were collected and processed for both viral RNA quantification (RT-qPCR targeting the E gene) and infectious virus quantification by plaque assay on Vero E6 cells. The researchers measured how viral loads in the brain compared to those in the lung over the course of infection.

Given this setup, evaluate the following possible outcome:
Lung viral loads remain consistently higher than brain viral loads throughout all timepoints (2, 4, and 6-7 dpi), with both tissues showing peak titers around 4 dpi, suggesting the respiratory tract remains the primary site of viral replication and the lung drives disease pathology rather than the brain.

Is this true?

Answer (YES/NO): NO